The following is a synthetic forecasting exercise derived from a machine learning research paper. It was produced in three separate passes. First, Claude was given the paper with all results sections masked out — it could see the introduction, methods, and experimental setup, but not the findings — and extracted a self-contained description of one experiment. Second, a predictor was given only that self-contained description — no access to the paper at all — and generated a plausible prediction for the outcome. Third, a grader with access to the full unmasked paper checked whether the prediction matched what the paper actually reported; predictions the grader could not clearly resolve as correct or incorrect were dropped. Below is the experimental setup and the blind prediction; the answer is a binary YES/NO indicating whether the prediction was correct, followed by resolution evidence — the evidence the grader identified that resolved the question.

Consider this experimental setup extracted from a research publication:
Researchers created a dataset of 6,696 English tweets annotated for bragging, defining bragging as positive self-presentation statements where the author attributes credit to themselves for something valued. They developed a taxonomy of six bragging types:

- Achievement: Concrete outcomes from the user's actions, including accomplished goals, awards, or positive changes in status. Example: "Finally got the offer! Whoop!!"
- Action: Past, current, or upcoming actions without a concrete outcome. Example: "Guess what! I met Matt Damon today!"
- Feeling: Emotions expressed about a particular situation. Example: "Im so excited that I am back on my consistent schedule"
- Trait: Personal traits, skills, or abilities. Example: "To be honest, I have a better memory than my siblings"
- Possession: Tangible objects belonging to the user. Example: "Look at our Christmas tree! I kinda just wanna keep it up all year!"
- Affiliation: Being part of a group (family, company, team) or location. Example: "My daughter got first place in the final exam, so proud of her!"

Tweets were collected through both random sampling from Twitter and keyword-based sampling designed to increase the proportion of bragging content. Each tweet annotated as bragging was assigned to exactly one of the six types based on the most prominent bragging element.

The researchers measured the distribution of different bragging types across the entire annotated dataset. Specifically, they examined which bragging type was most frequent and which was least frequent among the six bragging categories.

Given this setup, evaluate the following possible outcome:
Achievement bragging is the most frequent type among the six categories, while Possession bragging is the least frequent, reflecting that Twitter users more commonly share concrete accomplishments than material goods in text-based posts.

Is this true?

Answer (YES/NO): NO